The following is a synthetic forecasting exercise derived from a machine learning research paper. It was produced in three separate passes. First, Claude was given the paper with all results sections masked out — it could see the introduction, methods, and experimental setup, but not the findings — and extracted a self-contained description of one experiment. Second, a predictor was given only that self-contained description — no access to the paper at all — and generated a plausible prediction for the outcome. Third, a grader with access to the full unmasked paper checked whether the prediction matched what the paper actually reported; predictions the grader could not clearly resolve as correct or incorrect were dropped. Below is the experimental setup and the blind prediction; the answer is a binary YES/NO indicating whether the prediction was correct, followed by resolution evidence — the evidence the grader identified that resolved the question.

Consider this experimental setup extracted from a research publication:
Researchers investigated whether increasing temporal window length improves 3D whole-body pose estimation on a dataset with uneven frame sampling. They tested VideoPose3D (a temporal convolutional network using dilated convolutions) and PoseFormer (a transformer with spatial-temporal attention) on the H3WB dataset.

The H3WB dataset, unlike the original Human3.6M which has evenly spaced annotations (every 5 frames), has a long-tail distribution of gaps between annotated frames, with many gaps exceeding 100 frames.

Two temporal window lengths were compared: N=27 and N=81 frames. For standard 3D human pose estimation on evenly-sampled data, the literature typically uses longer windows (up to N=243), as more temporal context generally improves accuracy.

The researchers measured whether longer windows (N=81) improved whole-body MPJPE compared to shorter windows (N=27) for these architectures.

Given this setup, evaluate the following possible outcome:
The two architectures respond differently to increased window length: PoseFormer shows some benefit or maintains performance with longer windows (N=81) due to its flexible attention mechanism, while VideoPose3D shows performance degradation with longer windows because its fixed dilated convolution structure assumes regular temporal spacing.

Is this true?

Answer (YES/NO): NO